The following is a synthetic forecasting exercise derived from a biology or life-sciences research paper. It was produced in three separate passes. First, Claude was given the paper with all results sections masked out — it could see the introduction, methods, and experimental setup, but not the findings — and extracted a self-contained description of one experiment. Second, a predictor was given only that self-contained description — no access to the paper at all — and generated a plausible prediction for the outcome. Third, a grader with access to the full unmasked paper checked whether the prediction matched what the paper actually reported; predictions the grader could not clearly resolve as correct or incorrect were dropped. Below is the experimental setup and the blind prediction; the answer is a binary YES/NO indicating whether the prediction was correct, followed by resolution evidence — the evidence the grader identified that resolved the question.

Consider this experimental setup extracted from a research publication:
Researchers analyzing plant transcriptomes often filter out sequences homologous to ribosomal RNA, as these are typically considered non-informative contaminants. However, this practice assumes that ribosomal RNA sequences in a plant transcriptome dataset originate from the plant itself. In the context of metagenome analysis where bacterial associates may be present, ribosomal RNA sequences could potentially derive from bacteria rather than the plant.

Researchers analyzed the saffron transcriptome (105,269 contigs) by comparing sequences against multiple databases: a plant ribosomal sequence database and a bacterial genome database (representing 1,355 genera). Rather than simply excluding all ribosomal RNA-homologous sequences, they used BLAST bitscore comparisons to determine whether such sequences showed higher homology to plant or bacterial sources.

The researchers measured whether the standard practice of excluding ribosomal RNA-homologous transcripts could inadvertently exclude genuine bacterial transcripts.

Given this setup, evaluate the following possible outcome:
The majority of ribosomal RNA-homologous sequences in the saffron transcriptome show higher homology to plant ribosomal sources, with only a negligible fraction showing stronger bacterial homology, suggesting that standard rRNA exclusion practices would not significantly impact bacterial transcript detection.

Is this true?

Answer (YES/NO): NO